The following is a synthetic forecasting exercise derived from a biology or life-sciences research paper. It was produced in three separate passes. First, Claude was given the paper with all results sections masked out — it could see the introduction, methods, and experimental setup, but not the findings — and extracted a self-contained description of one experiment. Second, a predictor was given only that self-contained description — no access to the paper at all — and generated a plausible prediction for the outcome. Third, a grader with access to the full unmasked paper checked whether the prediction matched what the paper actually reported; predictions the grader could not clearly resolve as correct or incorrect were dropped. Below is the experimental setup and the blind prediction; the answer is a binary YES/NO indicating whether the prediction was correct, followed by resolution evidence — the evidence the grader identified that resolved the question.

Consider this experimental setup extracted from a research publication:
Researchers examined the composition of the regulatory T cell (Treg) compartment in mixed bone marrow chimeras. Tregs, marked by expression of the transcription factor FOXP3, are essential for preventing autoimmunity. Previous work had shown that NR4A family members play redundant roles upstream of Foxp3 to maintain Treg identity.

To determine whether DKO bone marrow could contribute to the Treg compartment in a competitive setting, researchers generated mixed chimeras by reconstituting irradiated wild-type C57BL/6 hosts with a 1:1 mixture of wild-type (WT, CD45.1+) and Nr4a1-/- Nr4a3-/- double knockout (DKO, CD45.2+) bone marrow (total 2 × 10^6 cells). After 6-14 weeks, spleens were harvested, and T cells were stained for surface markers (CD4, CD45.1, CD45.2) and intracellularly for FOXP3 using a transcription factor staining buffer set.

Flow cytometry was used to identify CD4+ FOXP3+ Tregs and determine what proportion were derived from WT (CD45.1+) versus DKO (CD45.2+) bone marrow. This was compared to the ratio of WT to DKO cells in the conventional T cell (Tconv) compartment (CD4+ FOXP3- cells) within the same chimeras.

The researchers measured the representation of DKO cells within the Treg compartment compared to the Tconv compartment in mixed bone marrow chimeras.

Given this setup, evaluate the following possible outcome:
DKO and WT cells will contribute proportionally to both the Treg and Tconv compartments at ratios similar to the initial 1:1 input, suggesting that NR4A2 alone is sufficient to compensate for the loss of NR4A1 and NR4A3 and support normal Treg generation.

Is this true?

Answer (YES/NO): NO